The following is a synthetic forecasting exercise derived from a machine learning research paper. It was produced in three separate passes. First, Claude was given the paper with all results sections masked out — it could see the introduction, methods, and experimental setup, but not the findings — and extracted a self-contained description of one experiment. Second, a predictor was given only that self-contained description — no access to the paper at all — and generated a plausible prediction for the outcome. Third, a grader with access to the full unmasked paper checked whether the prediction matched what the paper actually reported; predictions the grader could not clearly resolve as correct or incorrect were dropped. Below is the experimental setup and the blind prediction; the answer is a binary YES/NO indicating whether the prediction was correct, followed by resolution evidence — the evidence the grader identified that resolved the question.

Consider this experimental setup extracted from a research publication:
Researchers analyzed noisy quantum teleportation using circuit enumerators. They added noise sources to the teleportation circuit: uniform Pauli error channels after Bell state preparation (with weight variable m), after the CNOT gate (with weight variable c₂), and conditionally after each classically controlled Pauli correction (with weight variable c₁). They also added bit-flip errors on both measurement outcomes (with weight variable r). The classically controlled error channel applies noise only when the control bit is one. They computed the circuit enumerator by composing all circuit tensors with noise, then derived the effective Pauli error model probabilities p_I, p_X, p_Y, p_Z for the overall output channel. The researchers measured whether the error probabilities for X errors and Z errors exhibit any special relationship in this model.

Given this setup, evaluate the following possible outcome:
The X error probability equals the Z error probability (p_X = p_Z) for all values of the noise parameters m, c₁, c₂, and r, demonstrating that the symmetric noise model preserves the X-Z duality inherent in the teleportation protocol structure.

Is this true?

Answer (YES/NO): YES